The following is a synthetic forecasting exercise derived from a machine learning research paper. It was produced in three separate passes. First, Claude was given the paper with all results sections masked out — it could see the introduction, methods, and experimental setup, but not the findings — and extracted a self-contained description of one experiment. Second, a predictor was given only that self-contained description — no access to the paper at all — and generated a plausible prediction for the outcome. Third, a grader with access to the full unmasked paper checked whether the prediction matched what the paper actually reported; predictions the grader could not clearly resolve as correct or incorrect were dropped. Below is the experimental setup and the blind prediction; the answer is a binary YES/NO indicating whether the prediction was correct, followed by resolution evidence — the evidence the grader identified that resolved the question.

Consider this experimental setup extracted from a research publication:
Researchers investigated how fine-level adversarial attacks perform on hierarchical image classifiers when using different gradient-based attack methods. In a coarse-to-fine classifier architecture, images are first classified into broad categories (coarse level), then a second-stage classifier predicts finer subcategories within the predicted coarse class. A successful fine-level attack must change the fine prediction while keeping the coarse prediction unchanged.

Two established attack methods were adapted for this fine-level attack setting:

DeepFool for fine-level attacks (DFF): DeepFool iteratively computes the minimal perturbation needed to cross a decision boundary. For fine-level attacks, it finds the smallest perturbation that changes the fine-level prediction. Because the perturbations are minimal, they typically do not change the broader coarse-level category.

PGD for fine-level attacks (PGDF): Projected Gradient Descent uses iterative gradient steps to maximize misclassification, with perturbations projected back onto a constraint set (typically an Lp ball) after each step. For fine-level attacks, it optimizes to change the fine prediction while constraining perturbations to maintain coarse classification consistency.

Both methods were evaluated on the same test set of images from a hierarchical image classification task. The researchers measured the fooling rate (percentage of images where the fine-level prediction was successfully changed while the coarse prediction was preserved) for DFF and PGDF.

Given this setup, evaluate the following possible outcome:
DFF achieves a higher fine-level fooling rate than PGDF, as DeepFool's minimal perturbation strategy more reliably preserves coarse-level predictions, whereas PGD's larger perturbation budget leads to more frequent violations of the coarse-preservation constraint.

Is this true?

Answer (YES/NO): YES